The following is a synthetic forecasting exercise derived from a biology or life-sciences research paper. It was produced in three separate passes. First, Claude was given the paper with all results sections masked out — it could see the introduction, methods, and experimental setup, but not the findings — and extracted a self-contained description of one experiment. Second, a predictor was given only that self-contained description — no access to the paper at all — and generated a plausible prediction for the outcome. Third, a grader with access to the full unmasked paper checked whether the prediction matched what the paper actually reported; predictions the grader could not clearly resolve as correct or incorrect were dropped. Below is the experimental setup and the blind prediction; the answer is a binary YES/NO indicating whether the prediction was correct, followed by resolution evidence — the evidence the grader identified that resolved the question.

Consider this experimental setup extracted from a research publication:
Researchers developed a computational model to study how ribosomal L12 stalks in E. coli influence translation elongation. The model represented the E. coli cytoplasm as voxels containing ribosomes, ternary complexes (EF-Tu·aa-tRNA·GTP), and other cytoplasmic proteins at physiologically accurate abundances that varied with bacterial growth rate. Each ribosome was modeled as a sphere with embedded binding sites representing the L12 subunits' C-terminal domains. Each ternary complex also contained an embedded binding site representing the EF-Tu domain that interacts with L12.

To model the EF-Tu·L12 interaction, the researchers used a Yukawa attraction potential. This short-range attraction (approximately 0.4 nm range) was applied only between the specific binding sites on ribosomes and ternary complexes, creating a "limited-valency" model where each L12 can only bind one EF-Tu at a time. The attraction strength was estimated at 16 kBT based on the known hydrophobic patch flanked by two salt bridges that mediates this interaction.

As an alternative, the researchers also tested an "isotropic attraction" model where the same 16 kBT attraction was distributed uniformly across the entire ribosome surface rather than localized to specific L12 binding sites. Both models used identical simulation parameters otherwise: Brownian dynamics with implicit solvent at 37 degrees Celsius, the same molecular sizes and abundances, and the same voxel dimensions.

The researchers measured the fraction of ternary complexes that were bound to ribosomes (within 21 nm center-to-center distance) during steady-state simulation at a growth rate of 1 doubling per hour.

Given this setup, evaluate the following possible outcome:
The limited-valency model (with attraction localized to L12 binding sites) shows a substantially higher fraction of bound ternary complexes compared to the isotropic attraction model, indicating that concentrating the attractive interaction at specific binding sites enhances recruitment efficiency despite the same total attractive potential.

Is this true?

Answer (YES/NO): NO